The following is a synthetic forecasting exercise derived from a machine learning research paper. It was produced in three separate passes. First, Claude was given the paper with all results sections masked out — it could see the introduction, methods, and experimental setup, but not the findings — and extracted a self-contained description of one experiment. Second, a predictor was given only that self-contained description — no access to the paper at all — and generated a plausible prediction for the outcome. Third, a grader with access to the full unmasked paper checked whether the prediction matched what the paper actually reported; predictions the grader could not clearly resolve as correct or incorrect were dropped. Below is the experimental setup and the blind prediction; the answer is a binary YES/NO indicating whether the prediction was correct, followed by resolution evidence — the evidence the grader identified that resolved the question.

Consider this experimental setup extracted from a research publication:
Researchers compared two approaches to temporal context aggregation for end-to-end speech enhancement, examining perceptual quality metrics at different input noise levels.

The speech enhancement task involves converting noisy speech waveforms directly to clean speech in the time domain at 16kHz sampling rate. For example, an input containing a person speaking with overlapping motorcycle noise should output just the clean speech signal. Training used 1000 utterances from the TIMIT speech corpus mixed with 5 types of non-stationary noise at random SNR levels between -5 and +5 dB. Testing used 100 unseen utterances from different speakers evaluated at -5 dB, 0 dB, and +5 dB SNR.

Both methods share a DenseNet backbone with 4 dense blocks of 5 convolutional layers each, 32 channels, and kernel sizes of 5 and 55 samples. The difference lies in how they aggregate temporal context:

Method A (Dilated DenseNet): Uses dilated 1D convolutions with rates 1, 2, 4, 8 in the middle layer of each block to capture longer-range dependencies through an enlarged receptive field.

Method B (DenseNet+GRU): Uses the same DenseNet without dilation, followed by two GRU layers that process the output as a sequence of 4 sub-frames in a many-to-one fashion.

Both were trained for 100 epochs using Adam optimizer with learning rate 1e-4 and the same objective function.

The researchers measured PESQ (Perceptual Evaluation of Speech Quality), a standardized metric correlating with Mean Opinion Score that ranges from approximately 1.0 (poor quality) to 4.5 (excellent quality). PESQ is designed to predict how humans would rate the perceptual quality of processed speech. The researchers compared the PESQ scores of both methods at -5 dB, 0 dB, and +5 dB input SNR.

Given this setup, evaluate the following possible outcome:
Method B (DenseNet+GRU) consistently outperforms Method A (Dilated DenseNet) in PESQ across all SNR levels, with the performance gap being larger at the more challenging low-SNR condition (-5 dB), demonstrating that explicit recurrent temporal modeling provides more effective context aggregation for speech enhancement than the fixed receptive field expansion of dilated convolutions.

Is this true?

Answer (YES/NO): NO